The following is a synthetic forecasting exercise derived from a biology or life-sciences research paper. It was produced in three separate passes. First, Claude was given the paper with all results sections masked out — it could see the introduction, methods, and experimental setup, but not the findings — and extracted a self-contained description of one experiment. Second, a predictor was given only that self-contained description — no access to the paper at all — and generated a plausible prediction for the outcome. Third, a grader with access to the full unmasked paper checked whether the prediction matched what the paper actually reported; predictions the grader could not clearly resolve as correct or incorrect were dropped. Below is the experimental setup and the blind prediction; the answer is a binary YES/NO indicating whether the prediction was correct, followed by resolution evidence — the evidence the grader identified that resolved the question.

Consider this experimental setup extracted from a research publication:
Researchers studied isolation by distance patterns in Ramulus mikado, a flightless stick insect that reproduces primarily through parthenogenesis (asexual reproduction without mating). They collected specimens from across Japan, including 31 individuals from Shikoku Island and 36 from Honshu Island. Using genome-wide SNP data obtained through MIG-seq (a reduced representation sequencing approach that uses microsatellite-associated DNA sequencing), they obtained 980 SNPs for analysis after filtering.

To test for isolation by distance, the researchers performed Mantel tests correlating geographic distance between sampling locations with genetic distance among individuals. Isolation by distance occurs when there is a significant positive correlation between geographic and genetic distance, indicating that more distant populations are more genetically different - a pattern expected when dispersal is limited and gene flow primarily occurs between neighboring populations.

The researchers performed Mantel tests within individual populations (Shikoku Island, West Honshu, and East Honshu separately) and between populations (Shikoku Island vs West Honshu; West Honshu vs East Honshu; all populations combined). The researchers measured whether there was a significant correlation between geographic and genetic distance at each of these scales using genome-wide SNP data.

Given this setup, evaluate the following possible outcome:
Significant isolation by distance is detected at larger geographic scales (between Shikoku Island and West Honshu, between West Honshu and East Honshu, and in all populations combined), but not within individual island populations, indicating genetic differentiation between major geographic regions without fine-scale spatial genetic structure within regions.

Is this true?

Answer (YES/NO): NO